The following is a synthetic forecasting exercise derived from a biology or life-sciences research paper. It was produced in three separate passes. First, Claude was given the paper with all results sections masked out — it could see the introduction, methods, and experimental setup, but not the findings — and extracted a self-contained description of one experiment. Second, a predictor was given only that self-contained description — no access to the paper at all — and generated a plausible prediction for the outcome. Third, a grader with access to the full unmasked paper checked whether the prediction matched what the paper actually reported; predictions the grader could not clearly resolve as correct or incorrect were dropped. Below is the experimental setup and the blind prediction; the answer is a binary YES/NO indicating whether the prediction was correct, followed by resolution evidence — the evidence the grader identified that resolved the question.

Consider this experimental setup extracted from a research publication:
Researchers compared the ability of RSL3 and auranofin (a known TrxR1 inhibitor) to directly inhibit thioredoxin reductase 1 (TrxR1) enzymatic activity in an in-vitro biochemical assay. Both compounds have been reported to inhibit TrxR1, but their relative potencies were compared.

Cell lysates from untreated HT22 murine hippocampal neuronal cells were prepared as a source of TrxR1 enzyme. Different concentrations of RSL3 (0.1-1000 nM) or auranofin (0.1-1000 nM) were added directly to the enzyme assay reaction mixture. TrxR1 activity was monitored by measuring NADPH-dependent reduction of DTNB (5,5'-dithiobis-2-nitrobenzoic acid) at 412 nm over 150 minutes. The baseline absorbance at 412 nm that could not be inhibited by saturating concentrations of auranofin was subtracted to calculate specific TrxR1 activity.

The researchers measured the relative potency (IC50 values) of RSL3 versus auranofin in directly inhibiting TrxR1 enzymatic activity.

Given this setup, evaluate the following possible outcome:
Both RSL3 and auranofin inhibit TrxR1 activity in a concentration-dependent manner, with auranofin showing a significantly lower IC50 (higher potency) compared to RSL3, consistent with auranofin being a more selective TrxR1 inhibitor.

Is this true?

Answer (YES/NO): YES